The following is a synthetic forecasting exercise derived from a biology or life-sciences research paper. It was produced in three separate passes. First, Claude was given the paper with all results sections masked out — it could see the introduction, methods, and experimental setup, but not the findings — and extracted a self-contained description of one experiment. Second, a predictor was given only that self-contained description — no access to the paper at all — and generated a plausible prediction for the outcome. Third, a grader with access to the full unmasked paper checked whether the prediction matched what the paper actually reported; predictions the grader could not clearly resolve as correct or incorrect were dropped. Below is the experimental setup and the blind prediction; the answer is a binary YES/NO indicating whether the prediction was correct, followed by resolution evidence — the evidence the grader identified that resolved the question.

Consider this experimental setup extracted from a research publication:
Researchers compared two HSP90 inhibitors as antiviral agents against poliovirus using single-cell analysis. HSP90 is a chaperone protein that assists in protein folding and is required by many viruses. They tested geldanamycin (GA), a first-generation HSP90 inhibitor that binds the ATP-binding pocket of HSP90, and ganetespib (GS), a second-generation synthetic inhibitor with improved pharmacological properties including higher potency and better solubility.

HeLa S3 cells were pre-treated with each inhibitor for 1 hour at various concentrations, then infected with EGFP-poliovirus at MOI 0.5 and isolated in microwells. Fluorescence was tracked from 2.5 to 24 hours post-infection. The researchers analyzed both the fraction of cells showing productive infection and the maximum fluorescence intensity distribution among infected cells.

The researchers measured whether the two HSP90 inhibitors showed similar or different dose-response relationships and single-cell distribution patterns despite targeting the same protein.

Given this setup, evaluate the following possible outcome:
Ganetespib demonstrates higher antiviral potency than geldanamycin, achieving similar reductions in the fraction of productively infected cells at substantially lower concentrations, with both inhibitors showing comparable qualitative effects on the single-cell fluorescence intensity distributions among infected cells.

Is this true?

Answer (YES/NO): YES